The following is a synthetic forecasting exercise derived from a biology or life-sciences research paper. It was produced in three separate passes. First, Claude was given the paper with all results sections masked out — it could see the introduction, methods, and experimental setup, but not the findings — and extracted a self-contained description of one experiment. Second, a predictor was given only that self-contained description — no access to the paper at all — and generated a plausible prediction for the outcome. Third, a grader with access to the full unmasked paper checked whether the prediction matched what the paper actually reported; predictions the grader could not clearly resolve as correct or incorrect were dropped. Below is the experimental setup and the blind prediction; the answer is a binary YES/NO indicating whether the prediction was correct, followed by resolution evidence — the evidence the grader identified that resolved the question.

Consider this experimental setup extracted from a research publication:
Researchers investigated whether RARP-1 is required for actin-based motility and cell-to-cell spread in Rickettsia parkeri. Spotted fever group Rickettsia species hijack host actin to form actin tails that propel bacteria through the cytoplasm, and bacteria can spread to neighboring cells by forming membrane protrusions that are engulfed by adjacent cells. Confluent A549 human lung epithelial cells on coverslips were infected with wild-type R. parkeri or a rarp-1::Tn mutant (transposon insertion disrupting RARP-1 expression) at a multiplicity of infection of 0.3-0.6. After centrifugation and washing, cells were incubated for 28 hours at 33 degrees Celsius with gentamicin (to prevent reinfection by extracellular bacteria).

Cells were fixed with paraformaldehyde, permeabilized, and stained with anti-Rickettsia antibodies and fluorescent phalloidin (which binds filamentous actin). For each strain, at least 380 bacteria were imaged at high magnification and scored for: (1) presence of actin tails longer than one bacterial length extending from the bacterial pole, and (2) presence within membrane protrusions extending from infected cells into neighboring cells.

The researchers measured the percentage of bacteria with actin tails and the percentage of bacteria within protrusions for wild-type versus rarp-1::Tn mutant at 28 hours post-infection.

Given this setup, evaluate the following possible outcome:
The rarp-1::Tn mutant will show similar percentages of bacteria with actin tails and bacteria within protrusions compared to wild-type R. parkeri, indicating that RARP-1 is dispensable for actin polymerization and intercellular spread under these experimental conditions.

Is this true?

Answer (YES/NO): YES